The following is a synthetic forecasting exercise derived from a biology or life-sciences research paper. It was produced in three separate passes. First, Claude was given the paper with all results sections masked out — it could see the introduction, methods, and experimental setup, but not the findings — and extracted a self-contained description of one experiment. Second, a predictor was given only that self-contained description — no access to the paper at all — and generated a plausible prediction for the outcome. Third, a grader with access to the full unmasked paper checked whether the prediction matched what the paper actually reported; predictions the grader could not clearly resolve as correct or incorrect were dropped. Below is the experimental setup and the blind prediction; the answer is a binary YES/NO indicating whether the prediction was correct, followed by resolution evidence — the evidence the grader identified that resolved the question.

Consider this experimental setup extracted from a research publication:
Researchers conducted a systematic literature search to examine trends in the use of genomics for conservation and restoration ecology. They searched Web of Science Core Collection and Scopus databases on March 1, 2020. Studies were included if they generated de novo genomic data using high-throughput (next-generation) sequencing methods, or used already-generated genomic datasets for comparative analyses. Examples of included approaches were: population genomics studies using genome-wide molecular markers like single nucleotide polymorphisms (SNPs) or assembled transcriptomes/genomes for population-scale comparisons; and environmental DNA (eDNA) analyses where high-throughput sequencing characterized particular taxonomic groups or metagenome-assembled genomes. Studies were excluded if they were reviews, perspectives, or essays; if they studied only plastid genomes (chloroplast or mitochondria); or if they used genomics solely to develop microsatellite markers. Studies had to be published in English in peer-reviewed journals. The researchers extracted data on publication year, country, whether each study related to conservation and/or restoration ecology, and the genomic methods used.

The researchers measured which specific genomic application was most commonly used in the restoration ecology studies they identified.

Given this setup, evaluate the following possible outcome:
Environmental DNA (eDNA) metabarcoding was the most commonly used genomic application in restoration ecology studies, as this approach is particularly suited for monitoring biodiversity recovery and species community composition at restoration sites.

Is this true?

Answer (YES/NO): YES